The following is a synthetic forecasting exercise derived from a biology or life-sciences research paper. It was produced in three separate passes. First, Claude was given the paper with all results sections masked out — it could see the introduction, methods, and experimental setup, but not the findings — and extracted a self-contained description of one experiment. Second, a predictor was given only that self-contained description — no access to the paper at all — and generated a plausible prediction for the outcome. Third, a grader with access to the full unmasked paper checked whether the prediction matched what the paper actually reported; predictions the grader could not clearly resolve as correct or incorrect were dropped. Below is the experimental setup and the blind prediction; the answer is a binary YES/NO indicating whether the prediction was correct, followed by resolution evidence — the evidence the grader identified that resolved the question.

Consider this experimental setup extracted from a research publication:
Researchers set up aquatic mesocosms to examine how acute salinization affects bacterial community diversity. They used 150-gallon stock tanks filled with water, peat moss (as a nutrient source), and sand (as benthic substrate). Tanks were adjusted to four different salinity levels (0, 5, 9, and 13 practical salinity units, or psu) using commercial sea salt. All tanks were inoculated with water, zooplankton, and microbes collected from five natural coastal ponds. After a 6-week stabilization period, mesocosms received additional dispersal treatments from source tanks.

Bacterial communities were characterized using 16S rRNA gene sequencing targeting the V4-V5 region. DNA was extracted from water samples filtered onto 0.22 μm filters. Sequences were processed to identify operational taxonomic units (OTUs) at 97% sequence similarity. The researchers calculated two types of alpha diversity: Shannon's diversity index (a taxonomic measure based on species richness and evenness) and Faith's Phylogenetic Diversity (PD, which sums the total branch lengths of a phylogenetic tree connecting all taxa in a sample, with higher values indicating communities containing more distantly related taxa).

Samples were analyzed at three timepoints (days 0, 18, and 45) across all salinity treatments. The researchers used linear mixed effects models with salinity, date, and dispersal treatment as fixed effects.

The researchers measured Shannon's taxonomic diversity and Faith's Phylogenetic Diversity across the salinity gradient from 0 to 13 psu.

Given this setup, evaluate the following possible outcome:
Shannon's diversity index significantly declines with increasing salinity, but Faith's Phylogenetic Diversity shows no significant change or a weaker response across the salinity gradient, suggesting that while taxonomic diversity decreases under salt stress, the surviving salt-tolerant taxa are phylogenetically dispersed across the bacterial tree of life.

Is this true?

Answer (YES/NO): NO